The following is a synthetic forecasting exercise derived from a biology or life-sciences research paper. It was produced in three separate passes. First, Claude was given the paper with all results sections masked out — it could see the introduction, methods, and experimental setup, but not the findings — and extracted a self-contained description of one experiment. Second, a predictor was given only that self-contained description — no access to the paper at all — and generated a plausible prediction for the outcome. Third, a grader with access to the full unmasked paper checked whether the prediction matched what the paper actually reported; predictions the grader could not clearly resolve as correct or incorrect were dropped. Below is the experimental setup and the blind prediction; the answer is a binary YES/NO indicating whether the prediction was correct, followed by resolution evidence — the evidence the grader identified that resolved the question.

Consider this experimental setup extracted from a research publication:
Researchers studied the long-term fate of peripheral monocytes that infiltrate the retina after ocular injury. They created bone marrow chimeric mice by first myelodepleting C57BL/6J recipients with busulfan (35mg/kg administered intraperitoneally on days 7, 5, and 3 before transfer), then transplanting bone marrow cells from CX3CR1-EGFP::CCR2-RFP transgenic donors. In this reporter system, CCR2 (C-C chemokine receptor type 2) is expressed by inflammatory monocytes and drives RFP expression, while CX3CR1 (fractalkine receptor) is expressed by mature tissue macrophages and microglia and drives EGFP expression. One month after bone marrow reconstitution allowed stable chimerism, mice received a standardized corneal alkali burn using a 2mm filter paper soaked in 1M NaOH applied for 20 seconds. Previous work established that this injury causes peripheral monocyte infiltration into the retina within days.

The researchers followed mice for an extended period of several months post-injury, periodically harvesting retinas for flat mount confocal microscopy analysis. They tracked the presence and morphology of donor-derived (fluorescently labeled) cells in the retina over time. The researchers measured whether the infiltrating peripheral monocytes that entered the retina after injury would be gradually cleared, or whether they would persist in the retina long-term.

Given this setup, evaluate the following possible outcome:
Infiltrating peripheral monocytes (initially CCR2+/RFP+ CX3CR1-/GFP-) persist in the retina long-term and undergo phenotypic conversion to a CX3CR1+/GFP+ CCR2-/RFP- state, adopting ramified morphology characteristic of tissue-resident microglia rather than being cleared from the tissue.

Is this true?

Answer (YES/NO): YES